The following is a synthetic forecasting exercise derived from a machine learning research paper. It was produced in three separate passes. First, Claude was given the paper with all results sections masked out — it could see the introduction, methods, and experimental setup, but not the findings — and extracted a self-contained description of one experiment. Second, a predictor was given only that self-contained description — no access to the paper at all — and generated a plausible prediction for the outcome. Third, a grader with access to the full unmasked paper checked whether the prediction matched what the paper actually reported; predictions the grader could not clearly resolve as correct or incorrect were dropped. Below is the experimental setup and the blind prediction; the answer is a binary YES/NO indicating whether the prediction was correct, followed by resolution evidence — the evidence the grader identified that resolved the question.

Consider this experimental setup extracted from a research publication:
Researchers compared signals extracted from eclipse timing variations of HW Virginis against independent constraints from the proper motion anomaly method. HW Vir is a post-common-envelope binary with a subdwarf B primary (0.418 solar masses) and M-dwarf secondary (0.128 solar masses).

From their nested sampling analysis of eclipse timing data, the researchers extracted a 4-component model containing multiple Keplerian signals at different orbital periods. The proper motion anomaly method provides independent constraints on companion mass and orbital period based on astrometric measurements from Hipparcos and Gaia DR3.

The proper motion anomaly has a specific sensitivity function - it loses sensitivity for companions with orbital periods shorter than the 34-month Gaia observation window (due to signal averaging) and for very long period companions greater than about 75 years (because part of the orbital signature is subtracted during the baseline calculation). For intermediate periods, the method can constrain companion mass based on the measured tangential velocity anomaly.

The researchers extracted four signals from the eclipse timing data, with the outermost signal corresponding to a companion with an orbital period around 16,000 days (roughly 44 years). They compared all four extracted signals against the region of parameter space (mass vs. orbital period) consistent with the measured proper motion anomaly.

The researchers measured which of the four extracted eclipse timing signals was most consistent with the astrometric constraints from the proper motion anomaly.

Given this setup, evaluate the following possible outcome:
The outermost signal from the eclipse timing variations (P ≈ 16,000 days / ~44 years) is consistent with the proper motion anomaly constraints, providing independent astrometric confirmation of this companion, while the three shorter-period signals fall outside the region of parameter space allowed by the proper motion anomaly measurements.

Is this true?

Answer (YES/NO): NO